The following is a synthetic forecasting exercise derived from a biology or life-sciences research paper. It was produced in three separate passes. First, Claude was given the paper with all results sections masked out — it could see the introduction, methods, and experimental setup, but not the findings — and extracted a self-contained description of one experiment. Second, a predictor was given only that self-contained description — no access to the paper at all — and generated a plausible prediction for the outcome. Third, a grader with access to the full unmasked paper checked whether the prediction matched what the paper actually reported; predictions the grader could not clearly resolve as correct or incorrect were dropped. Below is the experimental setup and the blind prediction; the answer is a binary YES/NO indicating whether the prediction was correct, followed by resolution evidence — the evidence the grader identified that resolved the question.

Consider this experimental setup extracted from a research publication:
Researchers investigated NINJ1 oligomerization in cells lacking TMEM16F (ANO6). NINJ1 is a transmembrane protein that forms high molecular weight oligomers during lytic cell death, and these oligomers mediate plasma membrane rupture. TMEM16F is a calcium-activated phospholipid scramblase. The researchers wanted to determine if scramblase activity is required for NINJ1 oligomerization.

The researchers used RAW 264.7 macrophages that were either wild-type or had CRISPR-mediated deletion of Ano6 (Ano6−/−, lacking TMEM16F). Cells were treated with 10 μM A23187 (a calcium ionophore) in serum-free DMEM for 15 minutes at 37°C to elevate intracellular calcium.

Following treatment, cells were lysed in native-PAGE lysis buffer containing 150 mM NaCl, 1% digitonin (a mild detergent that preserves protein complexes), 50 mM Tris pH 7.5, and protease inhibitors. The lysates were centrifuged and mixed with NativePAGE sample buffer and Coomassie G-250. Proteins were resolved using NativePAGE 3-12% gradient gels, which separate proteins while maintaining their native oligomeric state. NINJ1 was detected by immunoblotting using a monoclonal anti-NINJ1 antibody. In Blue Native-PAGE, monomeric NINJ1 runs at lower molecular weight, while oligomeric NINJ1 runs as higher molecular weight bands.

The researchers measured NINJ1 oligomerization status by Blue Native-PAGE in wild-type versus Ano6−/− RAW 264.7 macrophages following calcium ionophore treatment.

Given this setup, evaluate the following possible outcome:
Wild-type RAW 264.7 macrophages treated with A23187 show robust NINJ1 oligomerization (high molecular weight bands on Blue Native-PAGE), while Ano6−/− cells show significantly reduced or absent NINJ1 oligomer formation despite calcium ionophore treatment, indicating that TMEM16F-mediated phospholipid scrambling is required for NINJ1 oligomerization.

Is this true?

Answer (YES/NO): YES